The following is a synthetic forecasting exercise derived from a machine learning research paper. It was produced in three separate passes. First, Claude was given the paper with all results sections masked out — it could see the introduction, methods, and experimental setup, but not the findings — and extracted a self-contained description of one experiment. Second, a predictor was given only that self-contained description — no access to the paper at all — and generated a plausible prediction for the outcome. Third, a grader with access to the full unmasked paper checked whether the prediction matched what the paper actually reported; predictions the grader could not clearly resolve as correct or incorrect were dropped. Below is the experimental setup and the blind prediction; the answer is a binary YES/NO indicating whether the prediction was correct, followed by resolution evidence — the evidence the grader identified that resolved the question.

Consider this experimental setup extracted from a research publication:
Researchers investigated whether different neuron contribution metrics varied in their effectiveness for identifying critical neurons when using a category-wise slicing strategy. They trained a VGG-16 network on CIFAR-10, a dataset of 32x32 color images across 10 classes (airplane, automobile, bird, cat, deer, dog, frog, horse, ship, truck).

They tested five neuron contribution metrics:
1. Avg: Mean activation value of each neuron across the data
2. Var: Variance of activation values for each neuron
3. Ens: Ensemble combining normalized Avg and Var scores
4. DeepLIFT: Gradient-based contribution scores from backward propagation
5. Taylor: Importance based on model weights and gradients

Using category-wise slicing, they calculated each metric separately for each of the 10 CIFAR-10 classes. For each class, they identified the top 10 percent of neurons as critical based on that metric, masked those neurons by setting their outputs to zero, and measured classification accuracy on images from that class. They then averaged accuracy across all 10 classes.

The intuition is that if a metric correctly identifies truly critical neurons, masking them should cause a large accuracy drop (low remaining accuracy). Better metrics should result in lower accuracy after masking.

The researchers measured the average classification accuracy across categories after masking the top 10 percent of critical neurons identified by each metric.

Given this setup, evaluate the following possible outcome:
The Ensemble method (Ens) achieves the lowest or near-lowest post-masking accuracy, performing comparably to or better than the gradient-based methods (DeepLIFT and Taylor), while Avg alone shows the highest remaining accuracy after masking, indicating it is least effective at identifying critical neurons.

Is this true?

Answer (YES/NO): NO